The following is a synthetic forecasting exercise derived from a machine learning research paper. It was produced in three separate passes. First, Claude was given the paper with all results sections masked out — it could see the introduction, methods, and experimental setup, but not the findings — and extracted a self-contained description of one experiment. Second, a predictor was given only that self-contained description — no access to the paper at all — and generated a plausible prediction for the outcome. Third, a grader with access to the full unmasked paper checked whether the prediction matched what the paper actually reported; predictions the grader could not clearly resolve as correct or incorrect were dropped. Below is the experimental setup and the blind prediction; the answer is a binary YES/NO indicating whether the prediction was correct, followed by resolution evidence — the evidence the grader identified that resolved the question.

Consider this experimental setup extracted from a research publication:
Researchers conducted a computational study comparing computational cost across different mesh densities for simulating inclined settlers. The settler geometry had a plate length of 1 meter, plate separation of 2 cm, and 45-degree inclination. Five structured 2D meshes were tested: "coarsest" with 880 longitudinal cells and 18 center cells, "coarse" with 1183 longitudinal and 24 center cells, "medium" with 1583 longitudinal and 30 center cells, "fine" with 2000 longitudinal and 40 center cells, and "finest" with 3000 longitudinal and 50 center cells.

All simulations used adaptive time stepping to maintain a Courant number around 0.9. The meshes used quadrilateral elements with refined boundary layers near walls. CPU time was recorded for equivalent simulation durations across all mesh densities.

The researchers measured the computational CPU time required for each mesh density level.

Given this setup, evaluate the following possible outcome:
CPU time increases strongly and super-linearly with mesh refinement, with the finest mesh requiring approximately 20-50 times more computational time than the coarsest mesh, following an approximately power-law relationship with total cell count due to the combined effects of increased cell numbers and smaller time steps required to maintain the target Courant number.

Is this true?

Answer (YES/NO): NO